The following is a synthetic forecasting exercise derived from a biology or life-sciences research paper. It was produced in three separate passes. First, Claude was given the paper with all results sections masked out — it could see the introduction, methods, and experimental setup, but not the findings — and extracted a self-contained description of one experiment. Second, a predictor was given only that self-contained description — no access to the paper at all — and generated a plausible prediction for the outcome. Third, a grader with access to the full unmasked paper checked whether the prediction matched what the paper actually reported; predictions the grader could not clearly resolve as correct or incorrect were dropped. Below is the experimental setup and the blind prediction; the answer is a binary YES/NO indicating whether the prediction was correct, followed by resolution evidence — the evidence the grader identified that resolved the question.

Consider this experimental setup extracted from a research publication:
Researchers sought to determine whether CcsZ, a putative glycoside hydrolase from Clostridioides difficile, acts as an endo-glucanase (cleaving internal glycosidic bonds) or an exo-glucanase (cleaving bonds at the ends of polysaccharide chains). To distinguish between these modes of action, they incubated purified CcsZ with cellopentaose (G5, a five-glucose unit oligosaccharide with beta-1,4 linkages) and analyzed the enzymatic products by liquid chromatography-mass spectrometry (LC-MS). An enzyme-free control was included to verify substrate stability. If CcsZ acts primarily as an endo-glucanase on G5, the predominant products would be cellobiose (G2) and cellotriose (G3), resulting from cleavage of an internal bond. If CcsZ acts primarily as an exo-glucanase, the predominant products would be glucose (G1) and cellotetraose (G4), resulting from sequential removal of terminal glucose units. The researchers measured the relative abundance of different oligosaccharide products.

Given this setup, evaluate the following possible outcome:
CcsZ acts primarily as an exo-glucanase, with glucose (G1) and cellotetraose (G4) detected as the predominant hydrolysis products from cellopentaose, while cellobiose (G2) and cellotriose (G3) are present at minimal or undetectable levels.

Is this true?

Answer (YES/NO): NO